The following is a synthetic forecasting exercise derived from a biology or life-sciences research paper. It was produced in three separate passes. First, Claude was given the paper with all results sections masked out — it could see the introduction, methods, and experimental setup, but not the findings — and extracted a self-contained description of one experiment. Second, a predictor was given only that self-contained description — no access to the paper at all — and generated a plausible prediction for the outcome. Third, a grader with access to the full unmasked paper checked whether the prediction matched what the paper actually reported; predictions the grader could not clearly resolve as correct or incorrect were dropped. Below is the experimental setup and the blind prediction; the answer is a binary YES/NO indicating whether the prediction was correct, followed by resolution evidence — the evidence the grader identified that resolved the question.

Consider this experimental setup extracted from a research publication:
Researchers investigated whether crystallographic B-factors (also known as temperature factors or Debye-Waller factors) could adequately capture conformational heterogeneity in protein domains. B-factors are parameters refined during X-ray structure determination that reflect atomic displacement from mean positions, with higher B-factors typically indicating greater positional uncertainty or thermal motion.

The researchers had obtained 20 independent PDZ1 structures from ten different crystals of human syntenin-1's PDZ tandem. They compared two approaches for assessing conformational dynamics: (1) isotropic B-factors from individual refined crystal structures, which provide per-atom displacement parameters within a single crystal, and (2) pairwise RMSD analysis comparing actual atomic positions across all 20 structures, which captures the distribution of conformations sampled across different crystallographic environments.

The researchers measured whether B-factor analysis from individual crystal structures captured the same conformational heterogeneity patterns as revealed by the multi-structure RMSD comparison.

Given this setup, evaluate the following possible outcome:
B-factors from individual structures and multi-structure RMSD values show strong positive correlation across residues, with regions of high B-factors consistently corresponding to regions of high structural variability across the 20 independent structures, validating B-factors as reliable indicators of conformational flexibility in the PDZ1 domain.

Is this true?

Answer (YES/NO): NO